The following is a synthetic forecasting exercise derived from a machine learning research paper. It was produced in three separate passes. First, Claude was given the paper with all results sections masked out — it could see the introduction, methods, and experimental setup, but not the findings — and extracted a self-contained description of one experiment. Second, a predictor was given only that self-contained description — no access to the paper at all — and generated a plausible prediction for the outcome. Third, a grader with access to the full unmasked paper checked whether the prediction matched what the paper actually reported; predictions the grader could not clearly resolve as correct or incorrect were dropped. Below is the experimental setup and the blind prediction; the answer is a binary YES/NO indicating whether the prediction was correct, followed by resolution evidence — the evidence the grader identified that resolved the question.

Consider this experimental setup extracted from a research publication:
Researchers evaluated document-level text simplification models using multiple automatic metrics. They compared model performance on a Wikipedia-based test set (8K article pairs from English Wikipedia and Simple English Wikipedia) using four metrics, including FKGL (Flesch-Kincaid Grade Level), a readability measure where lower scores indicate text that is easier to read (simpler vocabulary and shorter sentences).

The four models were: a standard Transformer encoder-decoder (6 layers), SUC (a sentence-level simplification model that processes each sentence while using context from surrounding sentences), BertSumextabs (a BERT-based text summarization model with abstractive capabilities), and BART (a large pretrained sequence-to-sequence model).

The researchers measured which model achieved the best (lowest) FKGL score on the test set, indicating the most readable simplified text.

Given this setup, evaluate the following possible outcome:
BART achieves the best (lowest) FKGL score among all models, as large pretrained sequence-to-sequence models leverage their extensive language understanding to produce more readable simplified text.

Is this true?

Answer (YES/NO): NO